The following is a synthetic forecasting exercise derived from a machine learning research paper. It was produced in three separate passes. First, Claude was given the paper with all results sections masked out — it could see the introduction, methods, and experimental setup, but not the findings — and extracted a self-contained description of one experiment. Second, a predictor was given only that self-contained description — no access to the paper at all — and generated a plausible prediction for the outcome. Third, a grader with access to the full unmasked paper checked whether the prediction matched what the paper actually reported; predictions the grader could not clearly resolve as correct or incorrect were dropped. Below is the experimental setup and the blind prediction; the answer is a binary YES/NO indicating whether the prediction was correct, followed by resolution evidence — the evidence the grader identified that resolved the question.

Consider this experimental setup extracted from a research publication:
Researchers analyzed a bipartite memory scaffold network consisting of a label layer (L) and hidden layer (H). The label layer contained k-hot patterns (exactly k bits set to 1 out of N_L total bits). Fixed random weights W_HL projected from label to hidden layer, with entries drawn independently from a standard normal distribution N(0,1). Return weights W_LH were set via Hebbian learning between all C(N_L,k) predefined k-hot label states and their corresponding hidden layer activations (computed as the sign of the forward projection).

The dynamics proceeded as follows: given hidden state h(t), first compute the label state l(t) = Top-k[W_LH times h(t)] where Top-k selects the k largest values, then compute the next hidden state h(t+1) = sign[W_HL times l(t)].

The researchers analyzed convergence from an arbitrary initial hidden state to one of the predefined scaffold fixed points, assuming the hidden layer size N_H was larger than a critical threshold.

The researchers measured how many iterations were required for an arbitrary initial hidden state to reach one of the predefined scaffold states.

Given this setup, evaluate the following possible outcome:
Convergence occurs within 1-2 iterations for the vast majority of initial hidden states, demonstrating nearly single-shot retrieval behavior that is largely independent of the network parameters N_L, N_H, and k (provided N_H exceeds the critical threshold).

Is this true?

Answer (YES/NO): YES